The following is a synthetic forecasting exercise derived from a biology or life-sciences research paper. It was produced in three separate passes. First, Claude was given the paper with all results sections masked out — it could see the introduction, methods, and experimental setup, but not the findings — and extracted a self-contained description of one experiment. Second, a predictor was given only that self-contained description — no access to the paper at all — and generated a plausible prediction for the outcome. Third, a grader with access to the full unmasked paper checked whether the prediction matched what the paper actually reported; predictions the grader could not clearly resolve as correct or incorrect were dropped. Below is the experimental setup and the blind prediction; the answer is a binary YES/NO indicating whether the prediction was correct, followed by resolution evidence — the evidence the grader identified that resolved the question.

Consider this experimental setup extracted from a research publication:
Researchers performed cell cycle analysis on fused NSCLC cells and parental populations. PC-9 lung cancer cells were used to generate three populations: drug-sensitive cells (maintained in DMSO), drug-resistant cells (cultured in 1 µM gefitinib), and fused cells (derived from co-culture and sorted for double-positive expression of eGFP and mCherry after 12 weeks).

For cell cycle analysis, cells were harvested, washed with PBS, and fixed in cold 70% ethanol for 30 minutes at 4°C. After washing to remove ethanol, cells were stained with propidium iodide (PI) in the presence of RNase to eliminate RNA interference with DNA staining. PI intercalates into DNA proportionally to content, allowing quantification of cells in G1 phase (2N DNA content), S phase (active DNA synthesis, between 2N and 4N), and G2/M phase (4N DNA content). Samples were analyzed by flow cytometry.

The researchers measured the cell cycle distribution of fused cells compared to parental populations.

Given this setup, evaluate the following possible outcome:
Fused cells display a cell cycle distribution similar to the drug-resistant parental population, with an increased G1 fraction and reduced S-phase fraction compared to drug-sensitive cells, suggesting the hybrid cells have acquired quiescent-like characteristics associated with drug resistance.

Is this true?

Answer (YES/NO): NO